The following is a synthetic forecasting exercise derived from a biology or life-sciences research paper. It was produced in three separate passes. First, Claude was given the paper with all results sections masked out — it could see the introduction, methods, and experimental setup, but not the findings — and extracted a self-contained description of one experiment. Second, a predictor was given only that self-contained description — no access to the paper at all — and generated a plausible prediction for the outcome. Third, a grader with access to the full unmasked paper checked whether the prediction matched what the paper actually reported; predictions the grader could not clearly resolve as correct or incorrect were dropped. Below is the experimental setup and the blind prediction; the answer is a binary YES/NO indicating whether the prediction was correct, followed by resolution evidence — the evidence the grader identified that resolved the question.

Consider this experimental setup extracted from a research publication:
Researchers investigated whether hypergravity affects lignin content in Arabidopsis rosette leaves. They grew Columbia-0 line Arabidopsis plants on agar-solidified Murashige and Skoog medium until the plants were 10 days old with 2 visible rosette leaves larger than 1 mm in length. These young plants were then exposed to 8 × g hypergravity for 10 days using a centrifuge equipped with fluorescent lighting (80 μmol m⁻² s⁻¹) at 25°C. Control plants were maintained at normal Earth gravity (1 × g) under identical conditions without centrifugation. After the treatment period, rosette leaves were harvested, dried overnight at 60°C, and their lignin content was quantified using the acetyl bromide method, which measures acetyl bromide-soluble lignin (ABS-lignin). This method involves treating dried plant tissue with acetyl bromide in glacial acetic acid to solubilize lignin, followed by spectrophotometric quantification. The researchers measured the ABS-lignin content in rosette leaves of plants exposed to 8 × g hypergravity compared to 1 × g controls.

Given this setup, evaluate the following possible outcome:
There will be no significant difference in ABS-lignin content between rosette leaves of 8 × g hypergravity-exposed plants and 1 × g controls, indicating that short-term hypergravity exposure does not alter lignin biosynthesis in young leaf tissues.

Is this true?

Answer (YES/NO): NO